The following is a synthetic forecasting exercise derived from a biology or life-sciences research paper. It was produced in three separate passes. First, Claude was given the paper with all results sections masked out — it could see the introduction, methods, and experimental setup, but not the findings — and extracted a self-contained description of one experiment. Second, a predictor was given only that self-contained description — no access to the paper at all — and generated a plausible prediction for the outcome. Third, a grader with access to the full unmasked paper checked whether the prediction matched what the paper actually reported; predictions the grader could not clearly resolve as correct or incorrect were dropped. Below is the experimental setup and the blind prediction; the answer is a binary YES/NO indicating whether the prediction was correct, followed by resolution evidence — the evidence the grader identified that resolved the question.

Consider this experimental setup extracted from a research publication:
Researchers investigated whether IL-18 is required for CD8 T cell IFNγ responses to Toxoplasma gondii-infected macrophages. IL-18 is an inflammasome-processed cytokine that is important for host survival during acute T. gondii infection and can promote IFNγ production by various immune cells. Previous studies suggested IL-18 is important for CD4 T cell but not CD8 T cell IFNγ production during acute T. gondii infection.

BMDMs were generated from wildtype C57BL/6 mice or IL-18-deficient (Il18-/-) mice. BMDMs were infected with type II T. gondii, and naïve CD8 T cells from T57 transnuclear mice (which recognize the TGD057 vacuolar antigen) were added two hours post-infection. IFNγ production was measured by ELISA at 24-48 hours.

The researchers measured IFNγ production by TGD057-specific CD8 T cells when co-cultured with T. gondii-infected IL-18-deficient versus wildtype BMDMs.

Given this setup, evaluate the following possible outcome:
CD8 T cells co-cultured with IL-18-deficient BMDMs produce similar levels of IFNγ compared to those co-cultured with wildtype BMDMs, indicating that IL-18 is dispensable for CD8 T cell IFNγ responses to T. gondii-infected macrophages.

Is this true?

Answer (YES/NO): NO